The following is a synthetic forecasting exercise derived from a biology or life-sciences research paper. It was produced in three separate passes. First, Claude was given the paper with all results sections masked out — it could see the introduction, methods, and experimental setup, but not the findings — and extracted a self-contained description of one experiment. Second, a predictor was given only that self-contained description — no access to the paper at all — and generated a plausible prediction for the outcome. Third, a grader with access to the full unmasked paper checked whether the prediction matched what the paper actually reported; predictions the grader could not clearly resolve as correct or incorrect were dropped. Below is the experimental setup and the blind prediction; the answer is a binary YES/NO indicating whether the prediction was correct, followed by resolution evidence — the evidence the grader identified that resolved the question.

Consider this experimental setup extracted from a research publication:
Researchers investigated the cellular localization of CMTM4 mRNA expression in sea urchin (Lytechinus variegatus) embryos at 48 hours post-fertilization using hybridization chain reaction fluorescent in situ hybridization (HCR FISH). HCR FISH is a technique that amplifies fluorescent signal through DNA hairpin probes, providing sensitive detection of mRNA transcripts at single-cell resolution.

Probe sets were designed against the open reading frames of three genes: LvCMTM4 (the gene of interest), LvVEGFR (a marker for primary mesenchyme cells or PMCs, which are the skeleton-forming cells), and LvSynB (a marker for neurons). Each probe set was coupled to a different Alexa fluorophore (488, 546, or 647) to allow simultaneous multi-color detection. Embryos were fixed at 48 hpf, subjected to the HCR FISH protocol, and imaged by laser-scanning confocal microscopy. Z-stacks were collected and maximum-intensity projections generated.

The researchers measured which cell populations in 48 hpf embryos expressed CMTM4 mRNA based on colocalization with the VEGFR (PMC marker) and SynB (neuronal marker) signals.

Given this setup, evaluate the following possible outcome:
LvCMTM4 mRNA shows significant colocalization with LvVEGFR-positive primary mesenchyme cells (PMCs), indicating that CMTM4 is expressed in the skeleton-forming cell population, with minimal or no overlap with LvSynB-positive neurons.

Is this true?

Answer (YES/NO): NO